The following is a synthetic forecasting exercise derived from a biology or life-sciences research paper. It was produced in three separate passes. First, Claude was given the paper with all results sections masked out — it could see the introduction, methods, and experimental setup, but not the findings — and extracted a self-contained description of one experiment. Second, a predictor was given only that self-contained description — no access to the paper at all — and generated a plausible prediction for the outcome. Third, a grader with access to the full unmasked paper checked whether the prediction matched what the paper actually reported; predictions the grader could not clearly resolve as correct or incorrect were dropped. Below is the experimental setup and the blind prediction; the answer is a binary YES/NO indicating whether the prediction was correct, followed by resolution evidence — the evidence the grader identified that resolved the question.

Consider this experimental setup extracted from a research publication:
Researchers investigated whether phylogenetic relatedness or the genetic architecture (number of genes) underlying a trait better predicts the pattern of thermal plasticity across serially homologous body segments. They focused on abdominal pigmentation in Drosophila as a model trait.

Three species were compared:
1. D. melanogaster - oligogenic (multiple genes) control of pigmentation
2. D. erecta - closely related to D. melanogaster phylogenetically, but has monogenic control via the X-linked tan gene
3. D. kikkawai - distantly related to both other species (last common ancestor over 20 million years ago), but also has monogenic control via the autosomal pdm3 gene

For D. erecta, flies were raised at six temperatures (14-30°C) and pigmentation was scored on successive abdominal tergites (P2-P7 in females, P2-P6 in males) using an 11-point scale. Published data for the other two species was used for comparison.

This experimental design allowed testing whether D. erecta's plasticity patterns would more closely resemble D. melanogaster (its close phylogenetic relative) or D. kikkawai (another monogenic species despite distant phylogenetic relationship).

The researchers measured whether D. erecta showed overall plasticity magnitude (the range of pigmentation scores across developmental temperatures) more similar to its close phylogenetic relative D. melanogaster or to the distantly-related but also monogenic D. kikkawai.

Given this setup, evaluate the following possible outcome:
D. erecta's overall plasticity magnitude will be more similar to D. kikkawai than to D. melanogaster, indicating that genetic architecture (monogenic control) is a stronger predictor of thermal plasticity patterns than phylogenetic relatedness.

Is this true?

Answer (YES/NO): YES